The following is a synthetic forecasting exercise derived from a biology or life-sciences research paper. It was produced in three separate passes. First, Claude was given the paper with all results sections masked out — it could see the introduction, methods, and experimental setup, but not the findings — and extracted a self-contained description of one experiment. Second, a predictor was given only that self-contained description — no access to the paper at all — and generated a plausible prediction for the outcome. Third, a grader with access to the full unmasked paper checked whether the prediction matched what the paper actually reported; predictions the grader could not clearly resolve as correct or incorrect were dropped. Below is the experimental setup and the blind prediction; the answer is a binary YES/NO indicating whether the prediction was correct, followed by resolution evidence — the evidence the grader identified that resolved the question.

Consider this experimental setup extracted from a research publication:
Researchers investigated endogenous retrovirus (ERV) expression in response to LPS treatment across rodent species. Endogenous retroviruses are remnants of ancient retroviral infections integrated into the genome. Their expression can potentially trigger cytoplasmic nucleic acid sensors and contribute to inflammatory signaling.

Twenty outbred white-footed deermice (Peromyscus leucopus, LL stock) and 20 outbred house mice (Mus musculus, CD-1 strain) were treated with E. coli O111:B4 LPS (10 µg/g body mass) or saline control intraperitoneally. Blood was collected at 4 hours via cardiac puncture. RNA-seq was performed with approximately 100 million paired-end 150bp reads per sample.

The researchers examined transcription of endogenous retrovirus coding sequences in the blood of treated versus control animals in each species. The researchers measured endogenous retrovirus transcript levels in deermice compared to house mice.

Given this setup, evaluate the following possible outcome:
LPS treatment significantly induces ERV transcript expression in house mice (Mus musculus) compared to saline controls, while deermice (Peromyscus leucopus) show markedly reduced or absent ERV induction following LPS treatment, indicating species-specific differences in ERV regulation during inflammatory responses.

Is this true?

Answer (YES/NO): YES